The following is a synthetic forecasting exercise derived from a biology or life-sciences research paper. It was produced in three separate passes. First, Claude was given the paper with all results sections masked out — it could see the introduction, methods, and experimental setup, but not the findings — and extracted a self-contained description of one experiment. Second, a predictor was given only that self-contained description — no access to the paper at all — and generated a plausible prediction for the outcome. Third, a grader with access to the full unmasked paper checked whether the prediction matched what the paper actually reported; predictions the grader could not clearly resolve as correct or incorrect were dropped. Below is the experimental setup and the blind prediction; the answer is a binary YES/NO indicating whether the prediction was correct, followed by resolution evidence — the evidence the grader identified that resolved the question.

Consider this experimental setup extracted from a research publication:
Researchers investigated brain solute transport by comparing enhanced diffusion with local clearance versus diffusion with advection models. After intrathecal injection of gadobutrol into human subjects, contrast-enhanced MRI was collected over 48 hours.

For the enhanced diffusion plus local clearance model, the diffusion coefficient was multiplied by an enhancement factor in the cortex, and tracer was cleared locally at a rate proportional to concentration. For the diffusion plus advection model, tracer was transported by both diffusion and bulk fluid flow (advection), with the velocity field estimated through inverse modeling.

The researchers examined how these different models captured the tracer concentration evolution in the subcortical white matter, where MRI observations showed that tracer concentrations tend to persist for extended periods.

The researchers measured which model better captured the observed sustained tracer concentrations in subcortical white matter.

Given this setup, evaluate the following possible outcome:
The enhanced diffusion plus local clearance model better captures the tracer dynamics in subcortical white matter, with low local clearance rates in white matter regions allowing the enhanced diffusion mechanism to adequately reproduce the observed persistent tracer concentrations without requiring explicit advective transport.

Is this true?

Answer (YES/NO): NO